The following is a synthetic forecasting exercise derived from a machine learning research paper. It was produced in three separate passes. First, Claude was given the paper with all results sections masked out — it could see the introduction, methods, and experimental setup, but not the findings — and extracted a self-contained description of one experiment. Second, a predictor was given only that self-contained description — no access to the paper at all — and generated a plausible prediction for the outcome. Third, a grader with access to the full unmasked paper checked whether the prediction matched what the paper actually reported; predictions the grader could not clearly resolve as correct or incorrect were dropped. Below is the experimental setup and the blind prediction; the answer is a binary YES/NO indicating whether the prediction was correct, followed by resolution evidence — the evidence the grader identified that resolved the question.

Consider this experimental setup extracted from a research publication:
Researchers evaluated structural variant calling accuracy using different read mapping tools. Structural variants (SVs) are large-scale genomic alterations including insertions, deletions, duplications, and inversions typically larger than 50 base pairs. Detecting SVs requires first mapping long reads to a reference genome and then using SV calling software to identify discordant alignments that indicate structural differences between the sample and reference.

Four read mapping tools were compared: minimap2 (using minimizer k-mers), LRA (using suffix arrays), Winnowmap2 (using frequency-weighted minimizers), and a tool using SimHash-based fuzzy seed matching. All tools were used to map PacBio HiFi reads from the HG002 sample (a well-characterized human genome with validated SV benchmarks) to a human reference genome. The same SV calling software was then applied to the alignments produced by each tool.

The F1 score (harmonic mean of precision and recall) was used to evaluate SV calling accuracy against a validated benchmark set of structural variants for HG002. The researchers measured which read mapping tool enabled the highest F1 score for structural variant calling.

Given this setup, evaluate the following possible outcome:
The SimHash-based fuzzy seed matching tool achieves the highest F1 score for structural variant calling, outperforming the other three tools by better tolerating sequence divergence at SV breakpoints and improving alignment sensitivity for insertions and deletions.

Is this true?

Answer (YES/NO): YES